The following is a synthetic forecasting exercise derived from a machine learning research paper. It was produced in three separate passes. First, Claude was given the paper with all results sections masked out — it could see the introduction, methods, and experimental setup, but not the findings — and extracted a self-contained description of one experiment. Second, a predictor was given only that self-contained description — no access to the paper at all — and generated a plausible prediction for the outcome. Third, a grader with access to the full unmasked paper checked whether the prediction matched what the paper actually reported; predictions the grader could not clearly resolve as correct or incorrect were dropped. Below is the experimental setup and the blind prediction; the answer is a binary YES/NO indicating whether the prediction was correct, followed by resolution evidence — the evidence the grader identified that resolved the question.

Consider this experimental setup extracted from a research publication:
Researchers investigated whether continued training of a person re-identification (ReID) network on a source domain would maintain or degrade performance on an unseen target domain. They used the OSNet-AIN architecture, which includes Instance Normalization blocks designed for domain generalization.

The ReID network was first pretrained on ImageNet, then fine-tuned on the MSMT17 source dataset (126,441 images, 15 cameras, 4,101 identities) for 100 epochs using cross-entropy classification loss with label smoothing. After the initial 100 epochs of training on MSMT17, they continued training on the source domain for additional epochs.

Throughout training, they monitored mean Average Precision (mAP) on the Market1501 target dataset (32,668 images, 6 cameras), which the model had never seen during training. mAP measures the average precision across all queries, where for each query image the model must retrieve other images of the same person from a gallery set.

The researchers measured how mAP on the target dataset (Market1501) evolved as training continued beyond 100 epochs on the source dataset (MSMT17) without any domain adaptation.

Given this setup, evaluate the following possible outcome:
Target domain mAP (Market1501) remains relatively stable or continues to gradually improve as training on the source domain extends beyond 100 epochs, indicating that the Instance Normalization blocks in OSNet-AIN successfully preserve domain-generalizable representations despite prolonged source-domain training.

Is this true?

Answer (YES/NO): NO